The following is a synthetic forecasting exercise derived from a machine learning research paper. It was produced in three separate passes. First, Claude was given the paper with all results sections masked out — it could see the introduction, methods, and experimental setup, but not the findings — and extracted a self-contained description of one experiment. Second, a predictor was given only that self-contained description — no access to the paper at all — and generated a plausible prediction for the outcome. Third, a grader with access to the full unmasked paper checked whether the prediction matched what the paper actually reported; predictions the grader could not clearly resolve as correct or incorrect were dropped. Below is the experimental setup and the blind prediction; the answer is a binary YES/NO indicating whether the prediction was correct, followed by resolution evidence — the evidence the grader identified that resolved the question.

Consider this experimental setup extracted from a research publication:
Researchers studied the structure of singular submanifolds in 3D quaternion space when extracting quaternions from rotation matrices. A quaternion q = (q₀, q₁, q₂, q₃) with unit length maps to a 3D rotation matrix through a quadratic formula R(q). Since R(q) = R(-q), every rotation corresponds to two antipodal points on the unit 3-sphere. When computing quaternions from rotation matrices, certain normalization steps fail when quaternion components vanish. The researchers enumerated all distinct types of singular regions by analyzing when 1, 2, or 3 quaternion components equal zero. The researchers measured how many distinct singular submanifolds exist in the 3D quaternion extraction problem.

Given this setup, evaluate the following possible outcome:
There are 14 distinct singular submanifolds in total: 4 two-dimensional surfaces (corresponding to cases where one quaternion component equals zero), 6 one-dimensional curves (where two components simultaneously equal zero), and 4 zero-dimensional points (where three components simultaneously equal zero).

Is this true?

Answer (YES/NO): YES